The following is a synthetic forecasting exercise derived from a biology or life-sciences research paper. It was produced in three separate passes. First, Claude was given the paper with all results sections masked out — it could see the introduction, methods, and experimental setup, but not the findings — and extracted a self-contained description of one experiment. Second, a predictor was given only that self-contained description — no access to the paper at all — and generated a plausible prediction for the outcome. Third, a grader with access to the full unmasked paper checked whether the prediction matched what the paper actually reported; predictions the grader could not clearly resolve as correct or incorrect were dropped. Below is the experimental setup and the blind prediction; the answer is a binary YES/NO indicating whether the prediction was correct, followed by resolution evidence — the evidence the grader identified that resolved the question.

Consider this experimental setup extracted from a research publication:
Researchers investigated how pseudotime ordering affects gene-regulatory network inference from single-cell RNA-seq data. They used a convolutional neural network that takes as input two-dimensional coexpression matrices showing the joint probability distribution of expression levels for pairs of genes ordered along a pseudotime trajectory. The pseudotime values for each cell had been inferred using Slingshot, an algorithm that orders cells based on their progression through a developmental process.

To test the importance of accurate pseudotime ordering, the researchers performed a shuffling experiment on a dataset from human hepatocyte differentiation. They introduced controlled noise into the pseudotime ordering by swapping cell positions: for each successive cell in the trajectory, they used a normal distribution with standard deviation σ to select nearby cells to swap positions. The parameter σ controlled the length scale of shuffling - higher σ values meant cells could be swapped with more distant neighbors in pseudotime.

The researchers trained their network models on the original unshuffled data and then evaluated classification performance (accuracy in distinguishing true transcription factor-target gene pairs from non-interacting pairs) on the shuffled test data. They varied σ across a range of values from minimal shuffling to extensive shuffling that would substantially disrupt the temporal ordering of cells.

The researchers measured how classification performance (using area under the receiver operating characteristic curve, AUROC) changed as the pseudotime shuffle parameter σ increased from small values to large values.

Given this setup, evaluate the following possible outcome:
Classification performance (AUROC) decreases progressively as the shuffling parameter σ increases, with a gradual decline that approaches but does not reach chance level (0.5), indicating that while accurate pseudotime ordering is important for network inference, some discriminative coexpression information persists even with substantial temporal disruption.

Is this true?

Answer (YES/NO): NO